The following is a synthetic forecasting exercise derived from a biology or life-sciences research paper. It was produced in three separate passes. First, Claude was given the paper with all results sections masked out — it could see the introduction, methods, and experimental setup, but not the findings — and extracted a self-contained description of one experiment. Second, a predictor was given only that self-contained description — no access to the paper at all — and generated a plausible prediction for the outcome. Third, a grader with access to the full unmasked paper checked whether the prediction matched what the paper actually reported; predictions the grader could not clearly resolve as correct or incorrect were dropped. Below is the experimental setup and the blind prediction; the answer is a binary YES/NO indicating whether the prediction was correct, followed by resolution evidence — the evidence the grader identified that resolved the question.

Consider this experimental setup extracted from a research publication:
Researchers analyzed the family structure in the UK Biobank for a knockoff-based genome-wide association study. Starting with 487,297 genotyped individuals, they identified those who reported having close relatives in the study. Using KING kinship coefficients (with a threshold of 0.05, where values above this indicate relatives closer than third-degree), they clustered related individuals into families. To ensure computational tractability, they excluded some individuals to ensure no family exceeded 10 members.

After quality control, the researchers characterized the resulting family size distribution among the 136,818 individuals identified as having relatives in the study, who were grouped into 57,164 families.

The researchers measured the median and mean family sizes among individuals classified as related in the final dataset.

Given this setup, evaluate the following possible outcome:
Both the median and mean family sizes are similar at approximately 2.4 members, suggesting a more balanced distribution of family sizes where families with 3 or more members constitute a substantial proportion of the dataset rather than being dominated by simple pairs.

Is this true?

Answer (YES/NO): NO